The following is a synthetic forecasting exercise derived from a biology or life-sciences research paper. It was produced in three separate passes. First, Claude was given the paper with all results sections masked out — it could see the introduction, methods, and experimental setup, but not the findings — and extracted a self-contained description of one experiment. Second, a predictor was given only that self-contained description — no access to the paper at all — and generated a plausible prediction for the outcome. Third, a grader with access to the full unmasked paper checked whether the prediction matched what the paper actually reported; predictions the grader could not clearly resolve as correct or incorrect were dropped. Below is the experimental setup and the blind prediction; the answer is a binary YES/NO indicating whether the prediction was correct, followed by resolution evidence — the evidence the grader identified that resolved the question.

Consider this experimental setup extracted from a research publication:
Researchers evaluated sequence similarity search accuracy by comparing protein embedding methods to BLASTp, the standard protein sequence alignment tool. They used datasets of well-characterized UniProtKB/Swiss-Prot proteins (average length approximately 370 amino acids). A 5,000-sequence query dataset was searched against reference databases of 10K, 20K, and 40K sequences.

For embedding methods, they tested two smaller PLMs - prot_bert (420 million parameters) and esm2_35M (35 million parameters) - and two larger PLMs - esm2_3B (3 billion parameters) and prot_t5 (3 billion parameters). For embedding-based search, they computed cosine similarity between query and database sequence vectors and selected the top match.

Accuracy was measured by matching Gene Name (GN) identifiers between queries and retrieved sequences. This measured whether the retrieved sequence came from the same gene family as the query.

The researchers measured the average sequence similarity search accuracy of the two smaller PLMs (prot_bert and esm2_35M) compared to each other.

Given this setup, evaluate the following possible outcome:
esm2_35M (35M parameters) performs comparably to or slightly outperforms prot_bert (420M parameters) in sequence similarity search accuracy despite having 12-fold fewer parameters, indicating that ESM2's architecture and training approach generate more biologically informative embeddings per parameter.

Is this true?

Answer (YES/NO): NO